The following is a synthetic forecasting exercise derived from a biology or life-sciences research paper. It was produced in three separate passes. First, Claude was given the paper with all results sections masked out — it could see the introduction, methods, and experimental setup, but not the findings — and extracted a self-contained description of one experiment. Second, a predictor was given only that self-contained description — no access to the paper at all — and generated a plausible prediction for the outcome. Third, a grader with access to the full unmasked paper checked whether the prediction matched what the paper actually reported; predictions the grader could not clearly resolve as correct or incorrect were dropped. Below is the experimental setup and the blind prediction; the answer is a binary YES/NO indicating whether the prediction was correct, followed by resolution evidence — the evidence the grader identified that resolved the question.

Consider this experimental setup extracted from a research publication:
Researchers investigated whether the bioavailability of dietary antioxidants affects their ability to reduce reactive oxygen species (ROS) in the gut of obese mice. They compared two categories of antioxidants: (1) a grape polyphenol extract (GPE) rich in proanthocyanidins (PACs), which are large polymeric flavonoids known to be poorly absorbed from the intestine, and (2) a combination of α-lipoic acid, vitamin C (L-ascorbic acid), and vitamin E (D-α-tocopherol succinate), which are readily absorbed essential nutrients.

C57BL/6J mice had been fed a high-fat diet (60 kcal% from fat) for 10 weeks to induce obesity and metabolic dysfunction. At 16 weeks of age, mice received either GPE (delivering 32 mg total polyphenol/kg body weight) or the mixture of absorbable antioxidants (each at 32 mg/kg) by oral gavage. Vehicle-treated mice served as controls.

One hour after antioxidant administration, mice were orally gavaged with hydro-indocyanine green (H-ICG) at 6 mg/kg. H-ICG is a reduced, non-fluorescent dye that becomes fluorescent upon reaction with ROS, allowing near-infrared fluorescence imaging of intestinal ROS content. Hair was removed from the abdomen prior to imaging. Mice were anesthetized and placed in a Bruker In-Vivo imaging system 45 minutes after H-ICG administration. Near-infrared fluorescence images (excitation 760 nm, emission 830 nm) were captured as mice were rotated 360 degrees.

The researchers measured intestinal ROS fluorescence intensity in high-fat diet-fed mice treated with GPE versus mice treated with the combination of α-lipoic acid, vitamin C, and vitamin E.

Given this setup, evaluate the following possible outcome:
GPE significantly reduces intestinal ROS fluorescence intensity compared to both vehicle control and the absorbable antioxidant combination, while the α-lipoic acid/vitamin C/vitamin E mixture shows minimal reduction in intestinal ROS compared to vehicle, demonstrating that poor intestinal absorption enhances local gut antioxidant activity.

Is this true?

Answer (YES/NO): YES